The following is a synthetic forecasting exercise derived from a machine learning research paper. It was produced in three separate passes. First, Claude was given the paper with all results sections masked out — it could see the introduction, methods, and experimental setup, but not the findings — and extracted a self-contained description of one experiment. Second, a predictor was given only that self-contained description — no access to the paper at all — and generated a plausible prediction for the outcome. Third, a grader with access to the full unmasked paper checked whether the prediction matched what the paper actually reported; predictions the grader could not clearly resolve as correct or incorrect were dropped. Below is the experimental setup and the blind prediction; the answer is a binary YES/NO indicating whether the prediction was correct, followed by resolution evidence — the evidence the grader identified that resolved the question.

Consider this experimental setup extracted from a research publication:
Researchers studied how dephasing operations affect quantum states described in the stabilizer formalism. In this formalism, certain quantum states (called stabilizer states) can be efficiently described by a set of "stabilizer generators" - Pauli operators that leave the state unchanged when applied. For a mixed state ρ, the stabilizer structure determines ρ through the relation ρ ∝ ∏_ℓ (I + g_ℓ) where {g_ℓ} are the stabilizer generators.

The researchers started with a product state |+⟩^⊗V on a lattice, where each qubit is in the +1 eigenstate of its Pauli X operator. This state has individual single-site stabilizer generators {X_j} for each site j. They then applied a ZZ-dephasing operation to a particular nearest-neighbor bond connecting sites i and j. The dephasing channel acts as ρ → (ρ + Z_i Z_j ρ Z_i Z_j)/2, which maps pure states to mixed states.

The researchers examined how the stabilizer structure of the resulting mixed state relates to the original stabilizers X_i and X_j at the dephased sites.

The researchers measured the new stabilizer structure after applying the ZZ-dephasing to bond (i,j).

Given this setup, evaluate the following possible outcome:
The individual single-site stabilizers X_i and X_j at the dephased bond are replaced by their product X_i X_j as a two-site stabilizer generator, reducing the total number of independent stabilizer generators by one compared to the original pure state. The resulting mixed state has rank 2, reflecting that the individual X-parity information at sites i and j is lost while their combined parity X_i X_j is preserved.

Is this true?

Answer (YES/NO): YES